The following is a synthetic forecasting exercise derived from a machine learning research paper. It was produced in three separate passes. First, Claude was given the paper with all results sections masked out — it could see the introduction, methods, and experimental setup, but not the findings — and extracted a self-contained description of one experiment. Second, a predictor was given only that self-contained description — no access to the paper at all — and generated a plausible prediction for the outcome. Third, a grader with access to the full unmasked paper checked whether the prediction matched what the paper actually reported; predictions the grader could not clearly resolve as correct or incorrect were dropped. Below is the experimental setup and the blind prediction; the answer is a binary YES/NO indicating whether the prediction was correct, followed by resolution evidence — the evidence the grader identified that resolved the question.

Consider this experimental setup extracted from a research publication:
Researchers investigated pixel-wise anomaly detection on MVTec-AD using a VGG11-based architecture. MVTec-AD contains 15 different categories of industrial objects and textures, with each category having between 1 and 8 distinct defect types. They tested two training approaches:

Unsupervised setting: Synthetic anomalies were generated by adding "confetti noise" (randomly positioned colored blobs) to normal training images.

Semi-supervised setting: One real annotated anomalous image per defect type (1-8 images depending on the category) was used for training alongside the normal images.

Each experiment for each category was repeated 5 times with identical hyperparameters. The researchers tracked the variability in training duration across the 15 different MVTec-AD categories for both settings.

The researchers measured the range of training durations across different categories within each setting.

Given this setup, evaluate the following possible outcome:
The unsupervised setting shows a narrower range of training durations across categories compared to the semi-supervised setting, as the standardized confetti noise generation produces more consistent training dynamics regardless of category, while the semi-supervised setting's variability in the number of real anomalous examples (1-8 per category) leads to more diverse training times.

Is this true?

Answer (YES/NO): YES